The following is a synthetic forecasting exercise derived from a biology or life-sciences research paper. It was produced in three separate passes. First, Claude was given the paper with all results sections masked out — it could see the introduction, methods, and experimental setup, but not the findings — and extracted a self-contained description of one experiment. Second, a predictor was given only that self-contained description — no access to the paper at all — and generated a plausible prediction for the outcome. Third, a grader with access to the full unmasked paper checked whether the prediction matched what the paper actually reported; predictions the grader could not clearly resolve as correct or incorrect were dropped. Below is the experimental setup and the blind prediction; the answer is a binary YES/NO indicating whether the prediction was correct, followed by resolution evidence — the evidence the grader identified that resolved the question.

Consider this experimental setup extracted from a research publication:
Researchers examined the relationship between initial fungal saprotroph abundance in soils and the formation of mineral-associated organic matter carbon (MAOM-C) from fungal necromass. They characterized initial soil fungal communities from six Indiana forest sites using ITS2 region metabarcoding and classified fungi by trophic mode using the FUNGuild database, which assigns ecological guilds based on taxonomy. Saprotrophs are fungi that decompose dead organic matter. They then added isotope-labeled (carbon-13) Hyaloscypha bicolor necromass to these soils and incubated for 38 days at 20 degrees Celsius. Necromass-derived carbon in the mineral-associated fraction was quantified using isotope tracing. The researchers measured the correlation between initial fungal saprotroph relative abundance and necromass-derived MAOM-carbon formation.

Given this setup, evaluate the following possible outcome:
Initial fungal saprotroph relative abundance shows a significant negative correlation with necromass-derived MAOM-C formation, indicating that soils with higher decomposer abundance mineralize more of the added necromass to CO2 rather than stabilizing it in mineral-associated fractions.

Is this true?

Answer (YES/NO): YES